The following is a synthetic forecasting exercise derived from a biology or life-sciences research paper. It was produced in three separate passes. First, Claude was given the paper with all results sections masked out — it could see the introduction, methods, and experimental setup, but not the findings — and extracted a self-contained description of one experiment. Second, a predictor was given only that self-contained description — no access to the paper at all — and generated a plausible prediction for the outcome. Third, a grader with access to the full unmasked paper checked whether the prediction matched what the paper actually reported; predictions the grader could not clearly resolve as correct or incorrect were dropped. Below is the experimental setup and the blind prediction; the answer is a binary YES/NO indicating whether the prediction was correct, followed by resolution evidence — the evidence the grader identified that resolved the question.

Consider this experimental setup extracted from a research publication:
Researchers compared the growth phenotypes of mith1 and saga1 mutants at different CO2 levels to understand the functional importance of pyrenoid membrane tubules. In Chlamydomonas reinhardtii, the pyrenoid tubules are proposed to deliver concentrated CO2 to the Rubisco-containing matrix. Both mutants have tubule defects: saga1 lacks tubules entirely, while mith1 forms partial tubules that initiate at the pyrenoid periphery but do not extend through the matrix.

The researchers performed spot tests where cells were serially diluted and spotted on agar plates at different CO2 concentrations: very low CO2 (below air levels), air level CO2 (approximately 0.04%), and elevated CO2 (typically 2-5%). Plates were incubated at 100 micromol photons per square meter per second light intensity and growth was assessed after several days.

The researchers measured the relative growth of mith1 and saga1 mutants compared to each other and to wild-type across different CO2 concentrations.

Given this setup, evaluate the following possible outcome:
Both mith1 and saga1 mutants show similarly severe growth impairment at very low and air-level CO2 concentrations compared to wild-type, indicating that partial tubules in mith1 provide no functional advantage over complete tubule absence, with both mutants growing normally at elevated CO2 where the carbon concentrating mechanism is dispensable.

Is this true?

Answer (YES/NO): NO